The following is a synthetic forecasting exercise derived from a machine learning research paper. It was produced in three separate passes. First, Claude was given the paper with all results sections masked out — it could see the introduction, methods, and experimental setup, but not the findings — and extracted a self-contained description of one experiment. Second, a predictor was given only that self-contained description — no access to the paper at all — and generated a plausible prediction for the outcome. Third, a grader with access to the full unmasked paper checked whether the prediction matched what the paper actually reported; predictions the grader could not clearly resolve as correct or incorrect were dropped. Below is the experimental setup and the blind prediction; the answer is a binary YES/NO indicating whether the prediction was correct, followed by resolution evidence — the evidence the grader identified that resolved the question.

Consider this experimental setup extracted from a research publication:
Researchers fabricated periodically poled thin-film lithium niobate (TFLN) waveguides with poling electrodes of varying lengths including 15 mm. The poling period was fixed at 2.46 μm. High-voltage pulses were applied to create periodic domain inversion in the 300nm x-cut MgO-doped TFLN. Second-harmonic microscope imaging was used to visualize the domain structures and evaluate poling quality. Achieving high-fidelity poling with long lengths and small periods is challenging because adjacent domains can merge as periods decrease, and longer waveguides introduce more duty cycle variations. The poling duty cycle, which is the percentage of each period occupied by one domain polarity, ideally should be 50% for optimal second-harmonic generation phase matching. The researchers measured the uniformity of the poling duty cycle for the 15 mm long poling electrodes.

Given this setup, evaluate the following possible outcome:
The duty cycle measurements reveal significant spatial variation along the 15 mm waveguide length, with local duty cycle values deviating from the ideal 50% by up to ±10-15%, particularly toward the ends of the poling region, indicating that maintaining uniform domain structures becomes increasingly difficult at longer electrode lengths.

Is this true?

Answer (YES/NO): NO